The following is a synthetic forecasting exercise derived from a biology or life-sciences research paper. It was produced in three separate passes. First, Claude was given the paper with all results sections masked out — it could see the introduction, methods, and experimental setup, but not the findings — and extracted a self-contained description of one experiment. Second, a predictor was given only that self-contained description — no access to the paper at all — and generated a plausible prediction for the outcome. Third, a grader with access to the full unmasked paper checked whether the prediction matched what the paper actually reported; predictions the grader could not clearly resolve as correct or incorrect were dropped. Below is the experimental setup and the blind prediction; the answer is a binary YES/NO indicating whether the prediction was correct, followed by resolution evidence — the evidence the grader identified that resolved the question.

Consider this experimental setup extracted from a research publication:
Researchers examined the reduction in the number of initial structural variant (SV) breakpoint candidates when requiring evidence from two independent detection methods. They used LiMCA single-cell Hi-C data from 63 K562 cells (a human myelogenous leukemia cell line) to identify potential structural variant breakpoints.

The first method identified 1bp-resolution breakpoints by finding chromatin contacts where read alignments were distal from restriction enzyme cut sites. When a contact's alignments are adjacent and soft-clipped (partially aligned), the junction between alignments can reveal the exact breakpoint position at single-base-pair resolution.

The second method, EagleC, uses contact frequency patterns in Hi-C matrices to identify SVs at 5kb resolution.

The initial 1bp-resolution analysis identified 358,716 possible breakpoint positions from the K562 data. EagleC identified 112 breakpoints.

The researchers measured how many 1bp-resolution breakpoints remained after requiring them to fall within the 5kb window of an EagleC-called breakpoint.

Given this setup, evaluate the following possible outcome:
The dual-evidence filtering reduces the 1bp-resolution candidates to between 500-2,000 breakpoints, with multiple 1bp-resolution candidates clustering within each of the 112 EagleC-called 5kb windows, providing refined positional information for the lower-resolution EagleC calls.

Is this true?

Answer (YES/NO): NO